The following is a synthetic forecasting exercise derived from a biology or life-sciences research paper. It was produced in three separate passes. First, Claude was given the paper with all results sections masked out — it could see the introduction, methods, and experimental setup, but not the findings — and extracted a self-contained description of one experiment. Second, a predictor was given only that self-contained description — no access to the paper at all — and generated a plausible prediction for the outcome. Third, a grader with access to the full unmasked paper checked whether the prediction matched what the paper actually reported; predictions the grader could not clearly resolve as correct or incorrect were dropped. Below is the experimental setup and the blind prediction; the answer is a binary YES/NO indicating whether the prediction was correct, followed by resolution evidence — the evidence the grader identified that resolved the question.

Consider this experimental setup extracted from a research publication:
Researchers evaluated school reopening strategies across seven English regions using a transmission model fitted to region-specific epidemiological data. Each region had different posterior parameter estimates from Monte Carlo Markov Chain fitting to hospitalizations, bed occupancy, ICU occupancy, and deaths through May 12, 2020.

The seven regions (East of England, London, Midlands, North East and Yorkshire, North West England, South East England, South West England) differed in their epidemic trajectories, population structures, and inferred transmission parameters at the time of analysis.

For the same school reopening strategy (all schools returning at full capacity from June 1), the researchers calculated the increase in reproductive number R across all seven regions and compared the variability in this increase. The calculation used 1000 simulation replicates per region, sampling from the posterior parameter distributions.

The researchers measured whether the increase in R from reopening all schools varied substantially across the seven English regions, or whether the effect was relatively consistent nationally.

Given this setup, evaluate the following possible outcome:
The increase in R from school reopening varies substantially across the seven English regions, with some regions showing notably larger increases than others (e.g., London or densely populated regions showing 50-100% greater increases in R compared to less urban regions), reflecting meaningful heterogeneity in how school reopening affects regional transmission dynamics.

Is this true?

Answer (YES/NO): NO